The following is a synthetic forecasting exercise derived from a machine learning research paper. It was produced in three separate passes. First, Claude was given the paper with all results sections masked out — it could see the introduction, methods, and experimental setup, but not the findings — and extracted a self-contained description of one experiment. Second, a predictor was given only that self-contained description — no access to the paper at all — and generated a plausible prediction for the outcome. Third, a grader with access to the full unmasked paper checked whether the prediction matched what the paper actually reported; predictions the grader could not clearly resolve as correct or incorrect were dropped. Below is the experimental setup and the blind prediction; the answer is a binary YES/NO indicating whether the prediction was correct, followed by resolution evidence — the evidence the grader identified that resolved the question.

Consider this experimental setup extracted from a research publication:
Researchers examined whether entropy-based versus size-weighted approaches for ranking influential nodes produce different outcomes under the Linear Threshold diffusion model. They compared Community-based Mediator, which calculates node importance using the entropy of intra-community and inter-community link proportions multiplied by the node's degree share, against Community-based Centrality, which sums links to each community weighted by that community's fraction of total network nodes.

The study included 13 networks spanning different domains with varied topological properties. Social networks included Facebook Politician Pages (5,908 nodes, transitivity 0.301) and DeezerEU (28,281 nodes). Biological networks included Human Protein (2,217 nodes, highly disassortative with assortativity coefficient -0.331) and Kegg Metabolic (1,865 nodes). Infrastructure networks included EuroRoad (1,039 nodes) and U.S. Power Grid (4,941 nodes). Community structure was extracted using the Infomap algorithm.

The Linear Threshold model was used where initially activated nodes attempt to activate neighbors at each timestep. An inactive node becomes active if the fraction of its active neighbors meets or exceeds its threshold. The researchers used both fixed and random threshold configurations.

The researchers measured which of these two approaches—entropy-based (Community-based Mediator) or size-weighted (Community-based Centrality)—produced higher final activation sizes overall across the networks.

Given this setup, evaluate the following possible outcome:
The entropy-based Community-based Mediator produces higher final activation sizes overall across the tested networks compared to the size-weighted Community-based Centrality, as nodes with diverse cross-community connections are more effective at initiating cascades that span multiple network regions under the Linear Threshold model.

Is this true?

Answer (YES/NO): YES